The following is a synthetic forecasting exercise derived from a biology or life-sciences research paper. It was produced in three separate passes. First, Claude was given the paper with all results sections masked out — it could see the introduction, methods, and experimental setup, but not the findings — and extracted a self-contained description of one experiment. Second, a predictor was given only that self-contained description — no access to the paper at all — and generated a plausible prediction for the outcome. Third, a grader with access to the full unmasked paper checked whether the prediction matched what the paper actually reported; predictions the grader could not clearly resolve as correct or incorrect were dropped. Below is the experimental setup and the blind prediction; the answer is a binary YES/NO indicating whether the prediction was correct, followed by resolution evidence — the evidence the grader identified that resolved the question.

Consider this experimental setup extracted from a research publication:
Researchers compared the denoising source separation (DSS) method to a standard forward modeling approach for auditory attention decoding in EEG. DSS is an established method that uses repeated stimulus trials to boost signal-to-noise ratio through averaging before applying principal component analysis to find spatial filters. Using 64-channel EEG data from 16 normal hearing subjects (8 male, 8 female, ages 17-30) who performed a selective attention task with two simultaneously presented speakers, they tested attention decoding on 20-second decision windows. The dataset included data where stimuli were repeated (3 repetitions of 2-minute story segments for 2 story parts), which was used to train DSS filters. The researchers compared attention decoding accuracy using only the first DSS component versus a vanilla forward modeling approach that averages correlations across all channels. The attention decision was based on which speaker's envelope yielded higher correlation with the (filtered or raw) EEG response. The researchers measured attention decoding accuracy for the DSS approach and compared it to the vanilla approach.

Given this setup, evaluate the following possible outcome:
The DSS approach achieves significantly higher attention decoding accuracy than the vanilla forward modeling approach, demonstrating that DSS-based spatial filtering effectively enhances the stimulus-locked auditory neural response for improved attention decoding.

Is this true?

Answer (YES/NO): NO